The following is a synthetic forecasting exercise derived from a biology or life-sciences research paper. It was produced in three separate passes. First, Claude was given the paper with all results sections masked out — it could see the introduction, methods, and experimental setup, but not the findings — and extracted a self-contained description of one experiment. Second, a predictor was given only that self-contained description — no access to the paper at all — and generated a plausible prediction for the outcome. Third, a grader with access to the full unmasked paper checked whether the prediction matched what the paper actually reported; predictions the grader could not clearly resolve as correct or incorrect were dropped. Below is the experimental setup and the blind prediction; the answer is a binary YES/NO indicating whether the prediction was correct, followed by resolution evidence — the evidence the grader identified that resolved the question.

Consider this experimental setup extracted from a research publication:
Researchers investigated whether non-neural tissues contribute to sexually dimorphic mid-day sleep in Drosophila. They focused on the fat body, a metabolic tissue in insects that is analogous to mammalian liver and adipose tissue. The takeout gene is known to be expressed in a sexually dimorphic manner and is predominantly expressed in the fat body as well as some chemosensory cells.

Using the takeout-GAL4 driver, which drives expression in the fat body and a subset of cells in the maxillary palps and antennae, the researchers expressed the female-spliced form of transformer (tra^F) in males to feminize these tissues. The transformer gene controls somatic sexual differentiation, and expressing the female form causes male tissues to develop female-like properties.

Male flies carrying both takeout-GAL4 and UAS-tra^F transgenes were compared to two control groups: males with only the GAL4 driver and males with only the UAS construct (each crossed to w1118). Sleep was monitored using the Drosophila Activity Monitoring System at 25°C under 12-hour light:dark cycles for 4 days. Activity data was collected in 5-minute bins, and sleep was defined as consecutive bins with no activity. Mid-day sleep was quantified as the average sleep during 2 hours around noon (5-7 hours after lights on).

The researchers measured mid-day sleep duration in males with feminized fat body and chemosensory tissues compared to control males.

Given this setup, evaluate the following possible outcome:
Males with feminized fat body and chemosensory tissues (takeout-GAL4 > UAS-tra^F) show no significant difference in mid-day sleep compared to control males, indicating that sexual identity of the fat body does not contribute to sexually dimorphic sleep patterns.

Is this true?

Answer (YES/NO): NO